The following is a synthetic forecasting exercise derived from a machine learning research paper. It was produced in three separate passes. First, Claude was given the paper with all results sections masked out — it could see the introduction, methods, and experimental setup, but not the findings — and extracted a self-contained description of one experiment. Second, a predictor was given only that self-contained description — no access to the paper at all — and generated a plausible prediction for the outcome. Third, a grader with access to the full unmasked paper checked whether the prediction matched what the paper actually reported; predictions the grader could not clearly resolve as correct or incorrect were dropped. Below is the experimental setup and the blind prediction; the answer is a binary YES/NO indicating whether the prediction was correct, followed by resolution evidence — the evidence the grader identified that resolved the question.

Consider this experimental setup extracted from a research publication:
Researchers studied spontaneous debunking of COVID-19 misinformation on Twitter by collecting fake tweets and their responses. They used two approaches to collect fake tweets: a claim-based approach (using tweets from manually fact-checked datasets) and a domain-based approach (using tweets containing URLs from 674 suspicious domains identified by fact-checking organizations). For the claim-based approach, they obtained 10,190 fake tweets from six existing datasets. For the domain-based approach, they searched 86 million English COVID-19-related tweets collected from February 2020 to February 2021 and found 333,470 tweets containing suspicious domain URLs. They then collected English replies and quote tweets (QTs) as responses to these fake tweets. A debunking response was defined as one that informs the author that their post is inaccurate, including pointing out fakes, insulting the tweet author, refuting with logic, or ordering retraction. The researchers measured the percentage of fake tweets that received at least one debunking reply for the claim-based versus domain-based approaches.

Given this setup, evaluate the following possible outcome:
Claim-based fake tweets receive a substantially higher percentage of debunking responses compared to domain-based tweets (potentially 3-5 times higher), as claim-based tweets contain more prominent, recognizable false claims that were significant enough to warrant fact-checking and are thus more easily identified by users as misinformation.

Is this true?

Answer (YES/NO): NO